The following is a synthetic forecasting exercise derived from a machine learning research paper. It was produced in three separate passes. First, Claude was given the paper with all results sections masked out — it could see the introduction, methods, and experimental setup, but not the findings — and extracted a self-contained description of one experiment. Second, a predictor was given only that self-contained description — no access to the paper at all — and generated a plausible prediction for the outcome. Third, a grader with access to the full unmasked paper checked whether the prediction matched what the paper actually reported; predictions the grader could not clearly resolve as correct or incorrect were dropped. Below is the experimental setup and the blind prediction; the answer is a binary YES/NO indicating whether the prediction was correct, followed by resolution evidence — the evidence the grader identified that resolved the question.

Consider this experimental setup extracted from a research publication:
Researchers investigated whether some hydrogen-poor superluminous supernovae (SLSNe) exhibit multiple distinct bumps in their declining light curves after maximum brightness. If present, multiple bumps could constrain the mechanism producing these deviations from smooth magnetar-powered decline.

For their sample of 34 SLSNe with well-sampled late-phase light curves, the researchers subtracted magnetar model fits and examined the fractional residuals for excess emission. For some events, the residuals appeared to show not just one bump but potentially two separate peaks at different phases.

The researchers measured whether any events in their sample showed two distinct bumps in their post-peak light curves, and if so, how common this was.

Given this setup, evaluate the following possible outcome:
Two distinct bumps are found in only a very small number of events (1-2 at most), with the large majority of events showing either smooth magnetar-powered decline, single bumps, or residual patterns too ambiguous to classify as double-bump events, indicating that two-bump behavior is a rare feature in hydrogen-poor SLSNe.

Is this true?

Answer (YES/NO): NO